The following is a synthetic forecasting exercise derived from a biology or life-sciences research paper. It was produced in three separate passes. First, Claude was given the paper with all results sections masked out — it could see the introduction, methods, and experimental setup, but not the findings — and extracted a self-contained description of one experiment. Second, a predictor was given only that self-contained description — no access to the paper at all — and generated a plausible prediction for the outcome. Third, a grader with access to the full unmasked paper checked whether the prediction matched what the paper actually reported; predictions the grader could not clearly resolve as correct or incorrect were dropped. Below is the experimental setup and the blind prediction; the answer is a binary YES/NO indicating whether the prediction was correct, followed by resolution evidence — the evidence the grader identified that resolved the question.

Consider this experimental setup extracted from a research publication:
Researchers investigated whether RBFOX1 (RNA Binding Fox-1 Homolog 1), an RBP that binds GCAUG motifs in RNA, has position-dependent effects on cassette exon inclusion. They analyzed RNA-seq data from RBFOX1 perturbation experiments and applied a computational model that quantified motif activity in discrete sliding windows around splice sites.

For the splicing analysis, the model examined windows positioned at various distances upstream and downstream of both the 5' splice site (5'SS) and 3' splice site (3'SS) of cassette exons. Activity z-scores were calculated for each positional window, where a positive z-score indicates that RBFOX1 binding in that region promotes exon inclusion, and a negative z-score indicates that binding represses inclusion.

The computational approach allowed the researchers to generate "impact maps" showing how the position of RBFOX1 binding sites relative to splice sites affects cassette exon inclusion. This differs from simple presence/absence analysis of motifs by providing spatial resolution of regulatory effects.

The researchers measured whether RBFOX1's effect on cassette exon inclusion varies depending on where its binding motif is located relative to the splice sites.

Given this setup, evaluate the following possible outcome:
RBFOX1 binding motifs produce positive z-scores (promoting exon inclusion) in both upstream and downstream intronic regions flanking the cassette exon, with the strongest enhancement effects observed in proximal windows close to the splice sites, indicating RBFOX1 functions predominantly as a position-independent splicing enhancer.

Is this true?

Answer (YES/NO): NO